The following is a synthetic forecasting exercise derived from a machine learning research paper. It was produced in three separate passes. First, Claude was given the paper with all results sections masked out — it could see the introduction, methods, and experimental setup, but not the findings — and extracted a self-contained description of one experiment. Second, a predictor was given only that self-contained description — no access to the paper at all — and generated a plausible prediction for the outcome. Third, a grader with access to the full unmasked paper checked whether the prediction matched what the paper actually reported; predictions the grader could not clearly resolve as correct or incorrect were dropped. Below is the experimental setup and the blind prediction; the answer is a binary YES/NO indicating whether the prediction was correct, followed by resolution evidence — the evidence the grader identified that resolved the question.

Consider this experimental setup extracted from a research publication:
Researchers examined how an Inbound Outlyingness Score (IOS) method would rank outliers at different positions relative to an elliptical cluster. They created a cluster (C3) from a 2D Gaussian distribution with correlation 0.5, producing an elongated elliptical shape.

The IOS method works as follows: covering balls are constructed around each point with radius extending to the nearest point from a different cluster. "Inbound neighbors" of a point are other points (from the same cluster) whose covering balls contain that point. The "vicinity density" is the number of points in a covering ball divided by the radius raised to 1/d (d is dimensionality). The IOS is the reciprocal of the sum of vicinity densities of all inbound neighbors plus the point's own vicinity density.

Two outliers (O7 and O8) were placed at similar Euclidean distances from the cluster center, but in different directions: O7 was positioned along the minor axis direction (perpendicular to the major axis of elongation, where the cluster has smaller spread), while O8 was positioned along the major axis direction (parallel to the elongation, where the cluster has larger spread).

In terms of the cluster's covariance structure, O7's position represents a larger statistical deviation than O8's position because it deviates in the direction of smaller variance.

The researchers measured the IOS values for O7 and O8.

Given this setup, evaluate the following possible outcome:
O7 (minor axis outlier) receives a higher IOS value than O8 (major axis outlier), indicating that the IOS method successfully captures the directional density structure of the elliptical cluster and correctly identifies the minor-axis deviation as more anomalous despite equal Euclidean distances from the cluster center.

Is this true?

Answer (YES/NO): YES